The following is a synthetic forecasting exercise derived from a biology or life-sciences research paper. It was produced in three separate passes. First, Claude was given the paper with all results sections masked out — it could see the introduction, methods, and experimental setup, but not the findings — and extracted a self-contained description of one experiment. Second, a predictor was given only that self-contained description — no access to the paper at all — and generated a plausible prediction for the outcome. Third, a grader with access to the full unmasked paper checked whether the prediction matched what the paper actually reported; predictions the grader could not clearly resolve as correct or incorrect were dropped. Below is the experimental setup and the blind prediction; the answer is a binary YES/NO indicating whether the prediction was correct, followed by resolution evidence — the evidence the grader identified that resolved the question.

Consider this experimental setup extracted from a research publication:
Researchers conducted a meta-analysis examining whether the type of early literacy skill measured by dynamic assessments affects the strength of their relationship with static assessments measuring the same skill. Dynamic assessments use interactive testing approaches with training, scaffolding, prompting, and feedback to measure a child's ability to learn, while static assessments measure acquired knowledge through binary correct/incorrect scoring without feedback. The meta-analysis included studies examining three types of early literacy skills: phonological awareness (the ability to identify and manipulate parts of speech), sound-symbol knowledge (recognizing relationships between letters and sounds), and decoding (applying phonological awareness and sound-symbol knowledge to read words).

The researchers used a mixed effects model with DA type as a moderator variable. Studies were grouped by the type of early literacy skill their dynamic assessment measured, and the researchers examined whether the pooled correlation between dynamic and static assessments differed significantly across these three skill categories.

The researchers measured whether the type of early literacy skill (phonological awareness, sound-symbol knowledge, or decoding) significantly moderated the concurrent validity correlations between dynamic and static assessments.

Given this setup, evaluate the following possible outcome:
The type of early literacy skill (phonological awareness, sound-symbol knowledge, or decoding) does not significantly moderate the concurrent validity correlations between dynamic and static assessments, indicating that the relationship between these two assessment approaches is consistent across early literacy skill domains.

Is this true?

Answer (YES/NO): NO